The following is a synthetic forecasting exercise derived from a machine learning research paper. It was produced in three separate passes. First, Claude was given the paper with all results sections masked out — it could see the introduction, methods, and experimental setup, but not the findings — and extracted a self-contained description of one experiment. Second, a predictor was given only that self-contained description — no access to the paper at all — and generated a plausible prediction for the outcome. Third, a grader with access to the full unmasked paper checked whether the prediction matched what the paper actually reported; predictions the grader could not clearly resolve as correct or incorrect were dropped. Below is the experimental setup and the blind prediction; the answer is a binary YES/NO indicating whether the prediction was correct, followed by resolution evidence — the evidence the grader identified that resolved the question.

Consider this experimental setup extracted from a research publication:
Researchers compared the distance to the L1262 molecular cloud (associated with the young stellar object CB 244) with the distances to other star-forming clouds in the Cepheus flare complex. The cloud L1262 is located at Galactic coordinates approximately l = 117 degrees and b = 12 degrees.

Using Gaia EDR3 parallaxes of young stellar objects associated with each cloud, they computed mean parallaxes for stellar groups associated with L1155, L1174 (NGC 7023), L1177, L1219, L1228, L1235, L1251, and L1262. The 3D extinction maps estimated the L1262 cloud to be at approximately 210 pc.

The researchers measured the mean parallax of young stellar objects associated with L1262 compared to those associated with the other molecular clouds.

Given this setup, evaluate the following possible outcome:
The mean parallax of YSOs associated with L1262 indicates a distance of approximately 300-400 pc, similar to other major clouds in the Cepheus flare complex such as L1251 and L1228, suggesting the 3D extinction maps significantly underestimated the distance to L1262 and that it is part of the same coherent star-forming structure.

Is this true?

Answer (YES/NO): NO